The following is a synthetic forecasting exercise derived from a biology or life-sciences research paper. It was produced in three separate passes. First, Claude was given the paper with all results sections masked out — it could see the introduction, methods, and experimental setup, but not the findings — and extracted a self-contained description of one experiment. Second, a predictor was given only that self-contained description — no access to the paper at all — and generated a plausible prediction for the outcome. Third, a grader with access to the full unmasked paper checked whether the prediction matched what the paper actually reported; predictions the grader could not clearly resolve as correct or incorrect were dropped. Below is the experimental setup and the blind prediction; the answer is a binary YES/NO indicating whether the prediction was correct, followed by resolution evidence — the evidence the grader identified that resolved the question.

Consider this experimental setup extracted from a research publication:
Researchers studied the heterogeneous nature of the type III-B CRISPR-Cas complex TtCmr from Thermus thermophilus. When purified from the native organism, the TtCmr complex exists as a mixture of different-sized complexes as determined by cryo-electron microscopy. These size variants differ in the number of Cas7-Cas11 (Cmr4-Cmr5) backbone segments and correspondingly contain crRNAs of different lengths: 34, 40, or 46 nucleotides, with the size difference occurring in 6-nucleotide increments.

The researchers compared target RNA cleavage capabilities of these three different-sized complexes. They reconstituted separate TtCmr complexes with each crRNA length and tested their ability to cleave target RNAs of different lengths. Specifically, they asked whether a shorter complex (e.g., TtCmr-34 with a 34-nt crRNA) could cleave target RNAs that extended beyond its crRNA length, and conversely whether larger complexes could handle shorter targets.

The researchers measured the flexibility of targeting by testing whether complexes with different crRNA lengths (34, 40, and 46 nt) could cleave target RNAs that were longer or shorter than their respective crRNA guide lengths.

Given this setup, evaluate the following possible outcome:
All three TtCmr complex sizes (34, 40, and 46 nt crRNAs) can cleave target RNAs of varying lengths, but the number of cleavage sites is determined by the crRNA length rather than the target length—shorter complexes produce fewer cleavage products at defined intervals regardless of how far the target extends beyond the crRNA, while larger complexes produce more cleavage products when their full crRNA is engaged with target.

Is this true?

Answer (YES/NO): YES